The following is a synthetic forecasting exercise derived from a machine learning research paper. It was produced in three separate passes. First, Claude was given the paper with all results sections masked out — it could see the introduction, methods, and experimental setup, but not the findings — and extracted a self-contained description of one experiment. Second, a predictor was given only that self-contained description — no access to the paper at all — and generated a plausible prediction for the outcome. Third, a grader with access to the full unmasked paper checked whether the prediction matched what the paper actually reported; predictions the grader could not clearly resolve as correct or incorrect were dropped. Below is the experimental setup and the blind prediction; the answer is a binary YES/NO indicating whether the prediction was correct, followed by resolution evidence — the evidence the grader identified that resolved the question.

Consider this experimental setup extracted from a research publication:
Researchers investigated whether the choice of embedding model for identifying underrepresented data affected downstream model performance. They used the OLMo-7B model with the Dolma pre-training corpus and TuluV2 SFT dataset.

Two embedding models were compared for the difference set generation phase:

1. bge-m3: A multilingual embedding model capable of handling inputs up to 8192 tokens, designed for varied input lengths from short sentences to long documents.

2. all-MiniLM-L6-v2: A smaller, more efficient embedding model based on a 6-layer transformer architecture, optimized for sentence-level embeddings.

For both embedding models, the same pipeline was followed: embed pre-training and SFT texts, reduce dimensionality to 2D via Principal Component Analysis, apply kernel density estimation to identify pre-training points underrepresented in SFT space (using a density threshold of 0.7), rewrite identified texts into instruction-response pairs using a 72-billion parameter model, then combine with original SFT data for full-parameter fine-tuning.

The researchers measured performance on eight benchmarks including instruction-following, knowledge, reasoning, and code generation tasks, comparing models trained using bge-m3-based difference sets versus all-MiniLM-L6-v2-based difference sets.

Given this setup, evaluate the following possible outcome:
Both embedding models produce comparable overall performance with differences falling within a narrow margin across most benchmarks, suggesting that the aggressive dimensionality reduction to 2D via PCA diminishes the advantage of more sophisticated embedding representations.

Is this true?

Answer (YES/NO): NO